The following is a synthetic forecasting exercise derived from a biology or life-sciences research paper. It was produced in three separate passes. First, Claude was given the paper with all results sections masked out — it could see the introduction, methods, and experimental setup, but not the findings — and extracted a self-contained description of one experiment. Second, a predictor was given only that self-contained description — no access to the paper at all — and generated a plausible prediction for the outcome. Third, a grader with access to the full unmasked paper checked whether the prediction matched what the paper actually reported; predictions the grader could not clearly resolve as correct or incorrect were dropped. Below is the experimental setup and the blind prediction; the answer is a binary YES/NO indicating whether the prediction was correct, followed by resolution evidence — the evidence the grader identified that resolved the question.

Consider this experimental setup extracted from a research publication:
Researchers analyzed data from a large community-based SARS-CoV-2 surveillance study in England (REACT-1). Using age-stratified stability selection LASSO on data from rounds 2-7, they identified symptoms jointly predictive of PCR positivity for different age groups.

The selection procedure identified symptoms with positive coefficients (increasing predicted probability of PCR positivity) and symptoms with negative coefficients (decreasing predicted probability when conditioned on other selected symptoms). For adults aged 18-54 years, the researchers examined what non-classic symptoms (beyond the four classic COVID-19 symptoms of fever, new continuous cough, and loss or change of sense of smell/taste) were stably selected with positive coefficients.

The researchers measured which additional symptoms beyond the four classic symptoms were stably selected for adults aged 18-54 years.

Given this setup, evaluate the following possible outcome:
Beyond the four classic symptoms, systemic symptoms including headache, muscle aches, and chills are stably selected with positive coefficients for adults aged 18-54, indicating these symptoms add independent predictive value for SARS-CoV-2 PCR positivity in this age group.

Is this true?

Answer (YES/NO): NO